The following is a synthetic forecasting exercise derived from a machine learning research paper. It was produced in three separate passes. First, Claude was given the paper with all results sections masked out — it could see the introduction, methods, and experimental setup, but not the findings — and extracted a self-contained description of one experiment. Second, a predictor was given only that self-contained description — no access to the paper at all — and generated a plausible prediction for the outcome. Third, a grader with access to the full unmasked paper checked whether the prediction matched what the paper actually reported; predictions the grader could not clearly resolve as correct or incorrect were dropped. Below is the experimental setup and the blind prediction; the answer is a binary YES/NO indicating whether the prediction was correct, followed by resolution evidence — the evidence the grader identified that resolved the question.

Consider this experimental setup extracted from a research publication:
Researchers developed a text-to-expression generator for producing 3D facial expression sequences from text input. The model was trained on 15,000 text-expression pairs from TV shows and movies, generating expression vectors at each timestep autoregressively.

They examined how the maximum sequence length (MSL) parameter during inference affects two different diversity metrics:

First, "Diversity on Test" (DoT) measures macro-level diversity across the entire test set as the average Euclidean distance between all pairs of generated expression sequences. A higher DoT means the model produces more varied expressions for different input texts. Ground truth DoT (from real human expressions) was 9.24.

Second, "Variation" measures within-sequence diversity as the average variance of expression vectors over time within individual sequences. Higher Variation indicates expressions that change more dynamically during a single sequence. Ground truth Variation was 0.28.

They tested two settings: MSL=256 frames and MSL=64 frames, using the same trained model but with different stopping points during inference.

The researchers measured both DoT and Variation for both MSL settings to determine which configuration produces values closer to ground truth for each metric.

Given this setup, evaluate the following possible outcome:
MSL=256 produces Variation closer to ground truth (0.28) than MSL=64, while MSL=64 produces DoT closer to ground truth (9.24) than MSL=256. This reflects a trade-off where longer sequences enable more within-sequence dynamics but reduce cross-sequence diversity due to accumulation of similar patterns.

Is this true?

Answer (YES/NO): NO